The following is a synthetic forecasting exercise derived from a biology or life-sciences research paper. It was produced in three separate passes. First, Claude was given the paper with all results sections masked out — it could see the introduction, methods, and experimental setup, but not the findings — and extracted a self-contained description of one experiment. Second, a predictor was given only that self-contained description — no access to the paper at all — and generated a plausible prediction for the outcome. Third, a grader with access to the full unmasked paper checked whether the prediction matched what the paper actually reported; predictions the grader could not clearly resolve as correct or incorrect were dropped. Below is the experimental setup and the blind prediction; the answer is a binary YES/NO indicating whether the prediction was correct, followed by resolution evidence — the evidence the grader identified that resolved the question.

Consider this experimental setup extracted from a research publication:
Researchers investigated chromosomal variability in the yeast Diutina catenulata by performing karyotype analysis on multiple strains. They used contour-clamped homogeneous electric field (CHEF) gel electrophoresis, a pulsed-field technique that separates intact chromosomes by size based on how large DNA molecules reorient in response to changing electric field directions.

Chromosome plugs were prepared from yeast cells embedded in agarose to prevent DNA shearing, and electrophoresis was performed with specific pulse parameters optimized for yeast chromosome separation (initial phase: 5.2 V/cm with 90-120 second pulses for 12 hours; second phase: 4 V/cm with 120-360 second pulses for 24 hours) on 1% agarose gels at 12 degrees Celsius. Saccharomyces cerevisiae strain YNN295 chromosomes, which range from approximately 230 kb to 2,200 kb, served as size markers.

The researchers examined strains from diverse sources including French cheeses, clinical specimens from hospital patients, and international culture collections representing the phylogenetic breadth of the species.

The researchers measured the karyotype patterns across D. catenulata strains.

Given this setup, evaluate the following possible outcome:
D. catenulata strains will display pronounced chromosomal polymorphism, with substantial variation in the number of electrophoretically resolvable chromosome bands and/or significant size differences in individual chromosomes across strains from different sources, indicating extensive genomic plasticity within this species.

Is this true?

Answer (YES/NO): YES